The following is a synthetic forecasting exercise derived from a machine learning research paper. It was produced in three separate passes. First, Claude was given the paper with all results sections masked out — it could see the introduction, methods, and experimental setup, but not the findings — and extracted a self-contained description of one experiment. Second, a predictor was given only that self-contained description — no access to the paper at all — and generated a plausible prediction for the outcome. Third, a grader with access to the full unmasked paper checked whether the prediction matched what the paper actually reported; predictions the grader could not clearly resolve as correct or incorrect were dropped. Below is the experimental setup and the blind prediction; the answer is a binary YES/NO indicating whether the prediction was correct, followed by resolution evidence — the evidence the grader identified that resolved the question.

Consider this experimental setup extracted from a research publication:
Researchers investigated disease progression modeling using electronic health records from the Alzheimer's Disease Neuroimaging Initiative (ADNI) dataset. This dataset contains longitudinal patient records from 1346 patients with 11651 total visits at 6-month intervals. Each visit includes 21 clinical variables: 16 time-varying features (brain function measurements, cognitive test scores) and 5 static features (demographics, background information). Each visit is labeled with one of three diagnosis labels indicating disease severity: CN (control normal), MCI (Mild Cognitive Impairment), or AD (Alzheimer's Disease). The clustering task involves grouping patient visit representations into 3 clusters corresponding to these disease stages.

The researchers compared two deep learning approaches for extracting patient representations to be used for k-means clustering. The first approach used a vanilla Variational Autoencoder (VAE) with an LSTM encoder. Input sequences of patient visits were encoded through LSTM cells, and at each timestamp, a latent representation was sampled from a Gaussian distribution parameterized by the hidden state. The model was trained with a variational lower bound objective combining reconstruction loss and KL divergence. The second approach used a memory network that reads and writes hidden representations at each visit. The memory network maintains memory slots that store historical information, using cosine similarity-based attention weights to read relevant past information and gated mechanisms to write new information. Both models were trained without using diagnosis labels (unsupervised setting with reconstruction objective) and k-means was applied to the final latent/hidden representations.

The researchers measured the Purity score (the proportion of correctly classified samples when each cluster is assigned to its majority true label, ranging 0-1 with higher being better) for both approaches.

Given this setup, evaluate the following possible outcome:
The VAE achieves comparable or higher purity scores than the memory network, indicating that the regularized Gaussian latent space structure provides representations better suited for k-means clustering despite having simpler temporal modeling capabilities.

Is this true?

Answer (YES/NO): NO